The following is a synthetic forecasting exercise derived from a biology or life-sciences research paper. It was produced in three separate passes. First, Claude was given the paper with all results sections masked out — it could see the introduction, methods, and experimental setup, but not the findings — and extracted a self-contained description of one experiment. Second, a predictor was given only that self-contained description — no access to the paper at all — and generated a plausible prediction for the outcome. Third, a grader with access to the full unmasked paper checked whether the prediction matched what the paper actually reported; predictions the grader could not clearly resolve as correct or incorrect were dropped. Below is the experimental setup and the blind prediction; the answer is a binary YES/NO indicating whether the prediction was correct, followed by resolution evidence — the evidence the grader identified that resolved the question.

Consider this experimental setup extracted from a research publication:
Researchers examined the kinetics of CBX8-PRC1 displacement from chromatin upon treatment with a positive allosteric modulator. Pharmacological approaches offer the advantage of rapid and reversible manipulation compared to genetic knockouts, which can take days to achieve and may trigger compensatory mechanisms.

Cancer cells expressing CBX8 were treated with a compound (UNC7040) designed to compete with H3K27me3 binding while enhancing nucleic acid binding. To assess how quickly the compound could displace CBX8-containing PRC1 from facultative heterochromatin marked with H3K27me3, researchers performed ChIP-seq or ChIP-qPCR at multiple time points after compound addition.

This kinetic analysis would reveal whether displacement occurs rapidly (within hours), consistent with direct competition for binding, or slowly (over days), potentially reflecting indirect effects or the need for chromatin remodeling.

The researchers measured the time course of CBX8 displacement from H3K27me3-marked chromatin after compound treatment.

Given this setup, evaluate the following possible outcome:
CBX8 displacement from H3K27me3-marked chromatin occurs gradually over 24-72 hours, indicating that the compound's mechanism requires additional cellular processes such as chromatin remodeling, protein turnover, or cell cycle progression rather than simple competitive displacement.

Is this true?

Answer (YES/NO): NO